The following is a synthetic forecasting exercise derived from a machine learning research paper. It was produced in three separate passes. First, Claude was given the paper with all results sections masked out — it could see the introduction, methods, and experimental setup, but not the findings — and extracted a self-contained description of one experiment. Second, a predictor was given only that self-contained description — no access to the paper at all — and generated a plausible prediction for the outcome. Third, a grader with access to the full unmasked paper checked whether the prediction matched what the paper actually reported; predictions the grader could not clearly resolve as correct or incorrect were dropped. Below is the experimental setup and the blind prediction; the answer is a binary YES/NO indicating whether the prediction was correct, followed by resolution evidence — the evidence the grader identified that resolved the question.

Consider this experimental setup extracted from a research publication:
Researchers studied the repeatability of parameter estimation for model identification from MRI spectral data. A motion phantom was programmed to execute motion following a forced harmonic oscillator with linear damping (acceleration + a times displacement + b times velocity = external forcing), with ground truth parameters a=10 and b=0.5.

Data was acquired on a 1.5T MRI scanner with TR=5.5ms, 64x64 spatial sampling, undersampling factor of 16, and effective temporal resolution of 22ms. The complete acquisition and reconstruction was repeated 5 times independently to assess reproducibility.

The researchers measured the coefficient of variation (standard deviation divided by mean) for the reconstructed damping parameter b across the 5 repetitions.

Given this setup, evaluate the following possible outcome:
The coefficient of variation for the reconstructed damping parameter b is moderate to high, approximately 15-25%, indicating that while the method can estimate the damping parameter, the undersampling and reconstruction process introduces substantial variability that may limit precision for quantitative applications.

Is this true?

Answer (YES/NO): NO